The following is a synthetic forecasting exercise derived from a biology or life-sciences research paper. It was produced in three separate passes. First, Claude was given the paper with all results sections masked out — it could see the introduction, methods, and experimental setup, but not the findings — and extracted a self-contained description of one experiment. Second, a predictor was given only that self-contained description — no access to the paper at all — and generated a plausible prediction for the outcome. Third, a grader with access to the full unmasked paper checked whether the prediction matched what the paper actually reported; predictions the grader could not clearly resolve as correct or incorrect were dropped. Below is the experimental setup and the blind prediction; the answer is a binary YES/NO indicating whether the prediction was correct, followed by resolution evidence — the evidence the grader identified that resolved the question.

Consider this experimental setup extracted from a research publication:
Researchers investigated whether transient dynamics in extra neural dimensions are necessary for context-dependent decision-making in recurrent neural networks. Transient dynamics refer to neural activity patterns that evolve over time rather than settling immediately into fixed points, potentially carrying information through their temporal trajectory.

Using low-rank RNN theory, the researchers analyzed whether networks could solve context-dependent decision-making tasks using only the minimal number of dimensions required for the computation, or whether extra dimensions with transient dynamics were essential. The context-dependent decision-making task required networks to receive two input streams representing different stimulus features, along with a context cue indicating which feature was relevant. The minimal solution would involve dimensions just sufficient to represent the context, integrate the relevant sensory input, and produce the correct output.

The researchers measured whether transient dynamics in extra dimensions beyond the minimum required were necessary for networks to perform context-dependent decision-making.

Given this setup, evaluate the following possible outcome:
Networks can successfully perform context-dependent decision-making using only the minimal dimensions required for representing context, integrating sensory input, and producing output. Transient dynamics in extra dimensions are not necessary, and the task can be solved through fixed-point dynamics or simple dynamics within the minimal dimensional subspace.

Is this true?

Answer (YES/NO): YES